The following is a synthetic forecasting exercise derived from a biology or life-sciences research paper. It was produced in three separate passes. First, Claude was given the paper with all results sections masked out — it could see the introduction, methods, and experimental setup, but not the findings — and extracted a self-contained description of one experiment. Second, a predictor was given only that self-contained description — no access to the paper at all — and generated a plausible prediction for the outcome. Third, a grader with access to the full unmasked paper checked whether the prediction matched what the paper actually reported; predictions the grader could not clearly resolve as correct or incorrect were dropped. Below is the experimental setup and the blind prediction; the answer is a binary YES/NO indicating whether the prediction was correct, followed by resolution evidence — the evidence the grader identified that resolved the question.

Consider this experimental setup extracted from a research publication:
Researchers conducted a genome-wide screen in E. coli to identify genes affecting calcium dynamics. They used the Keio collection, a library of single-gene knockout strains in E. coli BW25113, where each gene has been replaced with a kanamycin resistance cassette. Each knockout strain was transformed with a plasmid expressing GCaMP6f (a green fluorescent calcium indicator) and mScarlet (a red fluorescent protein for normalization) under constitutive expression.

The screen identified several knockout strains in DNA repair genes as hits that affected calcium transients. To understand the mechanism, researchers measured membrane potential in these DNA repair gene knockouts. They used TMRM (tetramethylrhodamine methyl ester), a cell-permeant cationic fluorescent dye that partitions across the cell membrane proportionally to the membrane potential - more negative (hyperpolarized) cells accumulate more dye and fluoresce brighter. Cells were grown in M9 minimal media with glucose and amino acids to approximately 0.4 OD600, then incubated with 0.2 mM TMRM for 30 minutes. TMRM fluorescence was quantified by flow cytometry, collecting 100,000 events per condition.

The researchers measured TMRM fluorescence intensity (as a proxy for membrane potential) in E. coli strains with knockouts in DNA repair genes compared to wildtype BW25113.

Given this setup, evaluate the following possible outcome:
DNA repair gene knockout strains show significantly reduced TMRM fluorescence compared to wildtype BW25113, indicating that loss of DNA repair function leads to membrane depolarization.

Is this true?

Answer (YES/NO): YES